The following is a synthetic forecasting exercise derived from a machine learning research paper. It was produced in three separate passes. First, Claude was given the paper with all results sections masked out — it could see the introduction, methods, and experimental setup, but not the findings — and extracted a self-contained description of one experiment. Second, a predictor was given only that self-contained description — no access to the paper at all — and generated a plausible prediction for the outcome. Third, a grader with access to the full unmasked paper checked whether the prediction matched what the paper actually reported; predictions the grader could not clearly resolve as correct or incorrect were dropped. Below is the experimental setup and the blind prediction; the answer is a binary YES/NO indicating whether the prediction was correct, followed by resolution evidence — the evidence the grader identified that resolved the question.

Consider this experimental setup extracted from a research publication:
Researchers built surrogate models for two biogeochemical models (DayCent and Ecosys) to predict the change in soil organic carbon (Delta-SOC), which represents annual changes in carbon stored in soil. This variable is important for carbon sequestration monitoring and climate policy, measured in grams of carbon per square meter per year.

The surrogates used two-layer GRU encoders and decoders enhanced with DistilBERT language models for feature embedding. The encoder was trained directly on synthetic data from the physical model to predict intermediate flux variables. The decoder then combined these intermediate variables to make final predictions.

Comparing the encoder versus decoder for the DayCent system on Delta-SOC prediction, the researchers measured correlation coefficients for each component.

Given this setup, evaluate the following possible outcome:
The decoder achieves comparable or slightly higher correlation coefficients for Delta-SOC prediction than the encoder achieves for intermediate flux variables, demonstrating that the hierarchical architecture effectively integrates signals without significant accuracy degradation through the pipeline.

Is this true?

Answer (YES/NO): NO